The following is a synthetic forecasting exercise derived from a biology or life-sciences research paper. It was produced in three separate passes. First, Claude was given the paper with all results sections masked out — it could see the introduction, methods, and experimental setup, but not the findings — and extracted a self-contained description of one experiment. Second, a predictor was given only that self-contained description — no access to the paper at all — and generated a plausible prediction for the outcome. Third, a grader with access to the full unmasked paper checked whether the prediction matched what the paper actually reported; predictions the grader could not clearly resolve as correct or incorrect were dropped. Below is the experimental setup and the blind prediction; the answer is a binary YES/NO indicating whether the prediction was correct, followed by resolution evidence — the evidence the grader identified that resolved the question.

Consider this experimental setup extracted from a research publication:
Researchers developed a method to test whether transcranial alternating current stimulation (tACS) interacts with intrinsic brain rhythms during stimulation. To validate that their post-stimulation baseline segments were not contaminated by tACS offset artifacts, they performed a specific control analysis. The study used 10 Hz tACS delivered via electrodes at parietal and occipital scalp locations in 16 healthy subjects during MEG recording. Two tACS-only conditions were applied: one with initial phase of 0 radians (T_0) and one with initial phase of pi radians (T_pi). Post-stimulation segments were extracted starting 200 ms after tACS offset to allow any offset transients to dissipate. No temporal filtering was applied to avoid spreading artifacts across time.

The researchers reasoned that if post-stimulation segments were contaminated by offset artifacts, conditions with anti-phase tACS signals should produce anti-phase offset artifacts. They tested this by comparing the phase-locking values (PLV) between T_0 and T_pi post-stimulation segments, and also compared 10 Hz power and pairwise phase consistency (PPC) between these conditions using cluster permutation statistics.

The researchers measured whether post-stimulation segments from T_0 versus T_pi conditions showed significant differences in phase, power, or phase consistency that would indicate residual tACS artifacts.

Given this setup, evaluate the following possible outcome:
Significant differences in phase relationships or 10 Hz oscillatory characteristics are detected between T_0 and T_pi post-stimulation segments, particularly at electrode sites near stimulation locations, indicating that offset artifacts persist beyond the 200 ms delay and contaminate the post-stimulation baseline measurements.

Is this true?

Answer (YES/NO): NO